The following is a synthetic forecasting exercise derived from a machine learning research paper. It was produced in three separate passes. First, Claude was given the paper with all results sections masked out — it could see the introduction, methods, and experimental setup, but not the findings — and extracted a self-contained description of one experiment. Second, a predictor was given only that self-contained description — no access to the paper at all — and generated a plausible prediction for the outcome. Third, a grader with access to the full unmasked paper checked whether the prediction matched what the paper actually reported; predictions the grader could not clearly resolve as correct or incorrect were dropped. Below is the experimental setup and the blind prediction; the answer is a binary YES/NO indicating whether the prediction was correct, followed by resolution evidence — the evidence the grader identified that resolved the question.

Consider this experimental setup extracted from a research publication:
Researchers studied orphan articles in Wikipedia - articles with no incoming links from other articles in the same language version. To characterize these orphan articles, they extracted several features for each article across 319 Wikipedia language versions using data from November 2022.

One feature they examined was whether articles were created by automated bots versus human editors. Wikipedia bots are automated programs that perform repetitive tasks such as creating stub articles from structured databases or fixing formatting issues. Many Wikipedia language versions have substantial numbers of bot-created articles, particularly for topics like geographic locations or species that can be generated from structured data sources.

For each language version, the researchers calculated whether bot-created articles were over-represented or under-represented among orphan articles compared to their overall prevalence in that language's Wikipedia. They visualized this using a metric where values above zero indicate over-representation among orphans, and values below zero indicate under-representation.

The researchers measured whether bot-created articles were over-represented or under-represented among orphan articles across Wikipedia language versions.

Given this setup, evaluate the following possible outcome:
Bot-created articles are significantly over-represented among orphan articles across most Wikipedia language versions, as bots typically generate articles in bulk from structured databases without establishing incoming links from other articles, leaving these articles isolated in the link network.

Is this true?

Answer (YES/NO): NO